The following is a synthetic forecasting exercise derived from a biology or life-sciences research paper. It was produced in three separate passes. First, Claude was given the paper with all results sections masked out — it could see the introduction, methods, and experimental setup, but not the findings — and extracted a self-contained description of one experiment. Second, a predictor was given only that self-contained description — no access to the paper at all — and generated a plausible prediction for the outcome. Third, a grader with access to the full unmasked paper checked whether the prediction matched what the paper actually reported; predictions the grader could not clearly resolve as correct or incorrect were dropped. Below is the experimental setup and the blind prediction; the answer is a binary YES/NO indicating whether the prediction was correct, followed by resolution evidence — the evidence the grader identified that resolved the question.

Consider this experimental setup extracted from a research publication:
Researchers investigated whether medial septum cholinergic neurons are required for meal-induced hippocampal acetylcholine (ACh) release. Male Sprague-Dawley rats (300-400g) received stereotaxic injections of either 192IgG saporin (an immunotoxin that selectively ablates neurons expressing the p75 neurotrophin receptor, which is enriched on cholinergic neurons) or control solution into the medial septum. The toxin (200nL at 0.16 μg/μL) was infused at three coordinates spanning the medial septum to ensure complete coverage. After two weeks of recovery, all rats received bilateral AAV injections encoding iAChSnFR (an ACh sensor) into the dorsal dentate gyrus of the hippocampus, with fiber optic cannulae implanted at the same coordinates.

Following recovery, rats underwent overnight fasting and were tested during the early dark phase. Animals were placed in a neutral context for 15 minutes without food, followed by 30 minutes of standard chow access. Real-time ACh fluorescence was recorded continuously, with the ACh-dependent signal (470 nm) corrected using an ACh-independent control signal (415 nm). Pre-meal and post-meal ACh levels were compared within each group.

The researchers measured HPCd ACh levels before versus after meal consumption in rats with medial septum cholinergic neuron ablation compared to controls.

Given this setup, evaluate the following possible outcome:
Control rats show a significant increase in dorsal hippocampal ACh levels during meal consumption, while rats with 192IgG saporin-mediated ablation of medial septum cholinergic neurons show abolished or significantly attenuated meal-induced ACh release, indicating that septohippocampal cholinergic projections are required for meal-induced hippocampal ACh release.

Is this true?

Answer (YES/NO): YES